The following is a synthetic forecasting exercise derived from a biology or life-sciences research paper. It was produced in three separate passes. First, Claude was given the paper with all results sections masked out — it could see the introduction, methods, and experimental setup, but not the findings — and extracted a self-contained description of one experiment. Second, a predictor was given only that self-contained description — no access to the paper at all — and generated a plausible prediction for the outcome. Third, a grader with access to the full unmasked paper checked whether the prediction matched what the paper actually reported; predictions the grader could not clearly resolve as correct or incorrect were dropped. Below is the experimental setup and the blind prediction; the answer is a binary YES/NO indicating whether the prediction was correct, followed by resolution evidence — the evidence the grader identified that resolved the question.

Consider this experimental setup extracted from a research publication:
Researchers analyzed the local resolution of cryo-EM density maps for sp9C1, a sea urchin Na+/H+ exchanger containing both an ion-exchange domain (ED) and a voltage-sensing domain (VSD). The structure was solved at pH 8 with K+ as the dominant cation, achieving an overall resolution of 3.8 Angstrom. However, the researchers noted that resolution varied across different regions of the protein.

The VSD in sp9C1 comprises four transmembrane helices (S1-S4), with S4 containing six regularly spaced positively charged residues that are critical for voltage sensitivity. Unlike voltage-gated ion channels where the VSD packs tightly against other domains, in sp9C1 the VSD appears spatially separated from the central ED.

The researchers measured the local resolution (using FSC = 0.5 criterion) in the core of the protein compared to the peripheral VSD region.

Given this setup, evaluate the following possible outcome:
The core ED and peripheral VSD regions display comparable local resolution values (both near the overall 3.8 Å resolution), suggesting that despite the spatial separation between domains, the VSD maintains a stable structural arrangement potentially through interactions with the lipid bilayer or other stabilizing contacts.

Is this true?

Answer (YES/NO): NO